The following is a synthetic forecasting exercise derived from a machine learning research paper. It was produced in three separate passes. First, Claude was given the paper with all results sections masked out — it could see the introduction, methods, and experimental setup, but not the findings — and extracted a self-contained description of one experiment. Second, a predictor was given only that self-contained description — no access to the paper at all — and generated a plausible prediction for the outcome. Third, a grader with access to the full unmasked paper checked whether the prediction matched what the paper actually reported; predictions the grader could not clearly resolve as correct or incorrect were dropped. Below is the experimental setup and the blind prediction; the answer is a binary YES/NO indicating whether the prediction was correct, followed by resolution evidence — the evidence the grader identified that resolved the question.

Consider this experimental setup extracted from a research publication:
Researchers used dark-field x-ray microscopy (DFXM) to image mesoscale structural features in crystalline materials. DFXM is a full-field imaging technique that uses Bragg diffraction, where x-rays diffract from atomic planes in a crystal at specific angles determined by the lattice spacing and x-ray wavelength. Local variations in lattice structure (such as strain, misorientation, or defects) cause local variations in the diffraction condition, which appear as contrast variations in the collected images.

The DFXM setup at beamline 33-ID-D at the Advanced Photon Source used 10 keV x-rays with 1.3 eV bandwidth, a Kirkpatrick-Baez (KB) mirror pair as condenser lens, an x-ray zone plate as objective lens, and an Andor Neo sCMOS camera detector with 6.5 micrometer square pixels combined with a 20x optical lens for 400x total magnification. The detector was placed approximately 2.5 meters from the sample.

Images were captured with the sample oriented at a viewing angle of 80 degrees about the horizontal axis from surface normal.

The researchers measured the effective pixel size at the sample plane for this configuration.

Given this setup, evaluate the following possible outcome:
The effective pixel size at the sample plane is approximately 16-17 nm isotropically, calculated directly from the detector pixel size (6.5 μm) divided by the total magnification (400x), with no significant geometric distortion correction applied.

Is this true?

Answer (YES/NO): NO